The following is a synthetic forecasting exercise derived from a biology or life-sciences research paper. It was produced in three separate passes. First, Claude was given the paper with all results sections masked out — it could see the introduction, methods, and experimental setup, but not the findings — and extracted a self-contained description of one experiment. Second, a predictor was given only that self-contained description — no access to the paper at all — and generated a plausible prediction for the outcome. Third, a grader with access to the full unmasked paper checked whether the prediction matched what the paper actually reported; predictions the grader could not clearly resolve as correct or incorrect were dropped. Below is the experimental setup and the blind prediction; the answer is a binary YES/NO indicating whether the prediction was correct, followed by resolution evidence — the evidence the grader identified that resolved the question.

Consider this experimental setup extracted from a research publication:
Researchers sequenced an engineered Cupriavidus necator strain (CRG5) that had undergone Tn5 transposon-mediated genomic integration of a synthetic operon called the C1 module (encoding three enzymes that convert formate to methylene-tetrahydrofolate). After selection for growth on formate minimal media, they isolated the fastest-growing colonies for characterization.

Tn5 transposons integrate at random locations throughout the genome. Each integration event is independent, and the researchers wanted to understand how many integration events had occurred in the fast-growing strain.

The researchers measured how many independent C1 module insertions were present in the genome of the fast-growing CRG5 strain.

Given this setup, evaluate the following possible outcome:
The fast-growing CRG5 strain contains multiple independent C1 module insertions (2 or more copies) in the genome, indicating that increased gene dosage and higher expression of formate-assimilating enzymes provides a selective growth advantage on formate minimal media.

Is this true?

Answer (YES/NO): NO